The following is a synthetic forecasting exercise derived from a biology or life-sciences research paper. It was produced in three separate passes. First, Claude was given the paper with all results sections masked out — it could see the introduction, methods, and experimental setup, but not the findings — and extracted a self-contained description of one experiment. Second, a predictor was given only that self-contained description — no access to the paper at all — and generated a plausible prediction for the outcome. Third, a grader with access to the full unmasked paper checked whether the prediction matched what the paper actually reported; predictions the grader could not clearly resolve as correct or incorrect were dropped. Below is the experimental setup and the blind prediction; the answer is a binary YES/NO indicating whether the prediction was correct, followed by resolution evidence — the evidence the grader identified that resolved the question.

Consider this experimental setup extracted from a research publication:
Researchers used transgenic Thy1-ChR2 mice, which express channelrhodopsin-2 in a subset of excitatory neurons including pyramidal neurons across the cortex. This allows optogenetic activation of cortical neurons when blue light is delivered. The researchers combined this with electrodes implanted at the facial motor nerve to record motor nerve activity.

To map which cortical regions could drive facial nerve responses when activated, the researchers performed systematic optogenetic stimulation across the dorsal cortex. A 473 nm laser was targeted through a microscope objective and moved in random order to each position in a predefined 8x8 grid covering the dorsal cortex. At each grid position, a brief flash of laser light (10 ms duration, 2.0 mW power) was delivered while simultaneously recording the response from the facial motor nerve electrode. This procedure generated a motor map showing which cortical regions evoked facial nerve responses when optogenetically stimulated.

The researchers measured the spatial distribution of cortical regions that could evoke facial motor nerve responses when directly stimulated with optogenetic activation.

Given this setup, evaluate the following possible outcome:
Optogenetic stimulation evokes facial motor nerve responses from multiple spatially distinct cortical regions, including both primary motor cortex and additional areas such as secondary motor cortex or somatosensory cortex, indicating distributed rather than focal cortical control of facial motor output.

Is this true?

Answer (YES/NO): YES